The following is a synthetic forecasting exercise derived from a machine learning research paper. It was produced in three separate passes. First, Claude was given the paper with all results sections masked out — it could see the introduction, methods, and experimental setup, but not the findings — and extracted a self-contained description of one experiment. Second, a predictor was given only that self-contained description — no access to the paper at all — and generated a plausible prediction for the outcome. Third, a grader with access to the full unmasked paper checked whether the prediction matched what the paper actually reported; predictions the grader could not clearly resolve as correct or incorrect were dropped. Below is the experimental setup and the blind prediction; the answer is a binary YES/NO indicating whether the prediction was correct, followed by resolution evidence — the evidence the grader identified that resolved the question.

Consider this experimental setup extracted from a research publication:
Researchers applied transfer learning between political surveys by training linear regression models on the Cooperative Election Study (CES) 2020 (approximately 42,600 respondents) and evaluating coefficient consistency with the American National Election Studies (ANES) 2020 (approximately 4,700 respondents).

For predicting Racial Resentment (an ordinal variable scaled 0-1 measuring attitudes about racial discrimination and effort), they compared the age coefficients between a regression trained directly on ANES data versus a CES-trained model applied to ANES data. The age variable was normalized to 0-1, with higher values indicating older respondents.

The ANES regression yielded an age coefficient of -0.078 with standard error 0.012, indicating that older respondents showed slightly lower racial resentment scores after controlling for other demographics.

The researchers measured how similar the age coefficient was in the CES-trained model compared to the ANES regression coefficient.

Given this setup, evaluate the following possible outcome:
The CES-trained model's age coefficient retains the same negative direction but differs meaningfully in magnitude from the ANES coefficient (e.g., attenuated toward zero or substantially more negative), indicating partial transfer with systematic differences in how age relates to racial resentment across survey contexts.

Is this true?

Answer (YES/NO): YES